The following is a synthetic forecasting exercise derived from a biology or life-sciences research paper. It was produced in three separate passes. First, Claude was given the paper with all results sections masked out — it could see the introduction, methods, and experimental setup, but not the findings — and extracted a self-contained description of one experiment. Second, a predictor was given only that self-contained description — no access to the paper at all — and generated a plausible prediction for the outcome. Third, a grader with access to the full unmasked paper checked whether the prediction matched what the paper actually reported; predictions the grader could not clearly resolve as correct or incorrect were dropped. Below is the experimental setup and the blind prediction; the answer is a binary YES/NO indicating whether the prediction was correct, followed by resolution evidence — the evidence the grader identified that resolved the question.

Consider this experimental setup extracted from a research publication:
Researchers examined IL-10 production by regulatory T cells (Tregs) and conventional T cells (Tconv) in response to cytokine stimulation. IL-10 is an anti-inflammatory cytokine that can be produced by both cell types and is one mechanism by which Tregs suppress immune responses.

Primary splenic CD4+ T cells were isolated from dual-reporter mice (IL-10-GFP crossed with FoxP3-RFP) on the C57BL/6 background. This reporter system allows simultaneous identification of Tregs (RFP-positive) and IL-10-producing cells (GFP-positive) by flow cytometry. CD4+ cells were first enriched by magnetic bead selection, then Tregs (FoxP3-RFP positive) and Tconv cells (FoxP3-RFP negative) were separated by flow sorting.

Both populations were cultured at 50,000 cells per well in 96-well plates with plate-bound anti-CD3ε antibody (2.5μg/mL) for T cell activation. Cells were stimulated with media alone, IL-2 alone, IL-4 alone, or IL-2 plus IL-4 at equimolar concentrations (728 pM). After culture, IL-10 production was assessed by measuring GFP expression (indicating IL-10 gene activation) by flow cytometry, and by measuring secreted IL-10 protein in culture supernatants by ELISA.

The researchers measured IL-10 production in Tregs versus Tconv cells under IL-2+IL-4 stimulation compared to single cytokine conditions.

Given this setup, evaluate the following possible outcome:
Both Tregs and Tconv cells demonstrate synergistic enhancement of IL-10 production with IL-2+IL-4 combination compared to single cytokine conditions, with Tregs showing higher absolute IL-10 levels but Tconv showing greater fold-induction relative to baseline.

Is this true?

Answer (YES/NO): NO